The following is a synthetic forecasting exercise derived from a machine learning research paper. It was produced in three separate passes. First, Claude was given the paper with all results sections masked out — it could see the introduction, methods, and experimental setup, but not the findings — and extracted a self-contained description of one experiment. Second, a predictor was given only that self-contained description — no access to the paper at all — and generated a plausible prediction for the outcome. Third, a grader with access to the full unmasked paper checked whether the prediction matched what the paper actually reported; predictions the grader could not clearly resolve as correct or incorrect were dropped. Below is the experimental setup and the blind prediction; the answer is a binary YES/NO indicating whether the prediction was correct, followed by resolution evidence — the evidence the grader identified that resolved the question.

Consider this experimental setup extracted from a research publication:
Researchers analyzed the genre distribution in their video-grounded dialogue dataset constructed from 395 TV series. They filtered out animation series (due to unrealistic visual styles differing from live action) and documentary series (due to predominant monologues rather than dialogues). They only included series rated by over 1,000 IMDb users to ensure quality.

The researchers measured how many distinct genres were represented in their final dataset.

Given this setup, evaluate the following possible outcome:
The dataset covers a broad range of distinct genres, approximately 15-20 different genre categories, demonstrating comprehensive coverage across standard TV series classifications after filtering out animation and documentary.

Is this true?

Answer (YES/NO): YES